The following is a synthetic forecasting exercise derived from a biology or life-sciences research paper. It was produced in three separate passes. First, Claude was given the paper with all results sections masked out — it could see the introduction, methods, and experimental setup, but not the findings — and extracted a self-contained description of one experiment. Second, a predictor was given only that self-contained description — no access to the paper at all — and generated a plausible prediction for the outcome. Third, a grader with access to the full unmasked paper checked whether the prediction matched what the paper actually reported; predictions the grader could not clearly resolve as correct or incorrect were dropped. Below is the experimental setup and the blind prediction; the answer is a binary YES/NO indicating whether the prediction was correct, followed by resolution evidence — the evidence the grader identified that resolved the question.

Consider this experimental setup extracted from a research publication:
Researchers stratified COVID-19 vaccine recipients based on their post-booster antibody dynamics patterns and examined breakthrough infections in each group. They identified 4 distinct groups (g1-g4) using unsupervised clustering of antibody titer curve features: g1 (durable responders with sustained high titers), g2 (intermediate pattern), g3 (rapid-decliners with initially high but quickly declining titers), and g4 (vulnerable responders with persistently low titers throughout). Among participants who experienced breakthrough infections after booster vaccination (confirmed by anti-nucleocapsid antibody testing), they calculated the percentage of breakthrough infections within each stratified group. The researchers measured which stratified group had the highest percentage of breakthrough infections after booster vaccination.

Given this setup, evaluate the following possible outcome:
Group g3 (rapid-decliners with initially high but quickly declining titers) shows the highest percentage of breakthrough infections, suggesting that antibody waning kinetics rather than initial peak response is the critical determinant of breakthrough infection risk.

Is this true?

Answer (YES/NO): NO